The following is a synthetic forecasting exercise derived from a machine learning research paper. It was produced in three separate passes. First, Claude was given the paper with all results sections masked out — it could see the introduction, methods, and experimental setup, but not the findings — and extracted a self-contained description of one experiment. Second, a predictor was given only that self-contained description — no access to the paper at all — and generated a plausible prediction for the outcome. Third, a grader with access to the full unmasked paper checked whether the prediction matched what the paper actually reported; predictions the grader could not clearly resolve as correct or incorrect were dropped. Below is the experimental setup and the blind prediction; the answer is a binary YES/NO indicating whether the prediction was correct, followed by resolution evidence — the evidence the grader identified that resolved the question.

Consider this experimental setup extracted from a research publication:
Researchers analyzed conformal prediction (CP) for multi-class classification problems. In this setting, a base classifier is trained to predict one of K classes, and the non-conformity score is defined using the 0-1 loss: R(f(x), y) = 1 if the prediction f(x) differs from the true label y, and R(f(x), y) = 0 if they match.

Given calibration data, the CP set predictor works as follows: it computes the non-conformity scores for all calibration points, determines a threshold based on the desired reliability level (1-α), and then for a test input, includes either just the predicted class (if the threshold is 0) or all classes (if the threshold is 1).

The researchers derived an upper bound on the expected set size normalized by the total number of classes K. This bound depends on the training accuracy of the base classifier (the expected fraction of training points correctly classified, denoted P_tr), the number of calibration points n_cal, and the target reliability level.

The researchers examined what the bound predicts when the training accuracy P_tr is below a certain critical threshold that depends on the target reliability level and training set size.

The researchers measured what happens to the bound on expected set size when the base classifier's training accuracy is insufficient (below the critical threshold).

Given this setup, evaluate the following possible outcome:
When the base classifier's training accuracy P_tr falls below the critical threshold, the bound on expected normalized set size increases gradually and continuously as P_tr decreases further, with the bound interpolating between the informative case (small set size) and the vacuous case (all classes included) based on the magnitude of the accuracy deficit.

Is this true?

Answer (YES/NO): NO